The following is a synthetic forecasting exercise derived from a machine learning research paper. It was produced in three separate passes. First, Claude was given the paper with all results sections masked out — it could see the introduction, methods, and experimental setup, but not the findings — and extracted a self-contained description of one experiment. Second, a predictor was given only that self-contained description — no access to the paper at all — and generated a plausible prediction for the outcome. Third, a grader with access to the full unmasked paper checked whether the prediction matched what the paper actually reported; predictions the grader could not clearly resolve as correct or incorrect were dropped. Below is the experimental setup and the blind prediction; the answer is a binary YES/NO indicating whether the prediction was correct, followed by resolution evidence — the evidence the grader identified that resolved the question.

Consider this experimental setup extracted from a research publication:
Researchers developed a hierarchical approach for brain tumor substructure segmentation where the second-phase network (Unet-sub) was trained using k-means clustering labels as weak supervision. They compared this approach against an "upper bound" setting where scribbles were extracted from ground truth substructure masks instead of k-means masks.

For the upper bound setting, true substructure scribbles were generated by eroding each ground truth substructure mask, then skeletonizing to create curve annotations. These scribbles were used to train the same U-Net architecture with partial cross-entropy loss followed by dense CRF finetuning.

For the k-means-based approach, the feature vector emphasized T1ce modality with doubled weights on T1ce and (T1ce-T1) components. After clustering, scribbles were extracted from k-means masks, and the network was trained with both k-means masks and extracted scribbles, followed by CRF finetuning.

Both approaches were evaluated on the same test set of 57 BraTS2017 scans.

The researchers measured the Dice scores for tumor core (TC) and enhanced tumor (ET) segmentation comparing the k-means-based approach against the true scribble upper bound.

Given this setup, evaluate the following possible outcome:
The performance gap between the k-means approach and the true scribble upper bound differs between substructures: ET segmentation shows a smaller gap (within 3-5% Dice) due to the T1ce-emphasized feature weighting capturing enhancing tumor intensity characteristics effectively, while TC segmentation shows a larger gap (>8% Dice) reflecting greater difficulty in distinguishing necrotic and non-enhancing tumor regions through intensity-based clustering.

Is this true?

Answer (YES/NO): NO